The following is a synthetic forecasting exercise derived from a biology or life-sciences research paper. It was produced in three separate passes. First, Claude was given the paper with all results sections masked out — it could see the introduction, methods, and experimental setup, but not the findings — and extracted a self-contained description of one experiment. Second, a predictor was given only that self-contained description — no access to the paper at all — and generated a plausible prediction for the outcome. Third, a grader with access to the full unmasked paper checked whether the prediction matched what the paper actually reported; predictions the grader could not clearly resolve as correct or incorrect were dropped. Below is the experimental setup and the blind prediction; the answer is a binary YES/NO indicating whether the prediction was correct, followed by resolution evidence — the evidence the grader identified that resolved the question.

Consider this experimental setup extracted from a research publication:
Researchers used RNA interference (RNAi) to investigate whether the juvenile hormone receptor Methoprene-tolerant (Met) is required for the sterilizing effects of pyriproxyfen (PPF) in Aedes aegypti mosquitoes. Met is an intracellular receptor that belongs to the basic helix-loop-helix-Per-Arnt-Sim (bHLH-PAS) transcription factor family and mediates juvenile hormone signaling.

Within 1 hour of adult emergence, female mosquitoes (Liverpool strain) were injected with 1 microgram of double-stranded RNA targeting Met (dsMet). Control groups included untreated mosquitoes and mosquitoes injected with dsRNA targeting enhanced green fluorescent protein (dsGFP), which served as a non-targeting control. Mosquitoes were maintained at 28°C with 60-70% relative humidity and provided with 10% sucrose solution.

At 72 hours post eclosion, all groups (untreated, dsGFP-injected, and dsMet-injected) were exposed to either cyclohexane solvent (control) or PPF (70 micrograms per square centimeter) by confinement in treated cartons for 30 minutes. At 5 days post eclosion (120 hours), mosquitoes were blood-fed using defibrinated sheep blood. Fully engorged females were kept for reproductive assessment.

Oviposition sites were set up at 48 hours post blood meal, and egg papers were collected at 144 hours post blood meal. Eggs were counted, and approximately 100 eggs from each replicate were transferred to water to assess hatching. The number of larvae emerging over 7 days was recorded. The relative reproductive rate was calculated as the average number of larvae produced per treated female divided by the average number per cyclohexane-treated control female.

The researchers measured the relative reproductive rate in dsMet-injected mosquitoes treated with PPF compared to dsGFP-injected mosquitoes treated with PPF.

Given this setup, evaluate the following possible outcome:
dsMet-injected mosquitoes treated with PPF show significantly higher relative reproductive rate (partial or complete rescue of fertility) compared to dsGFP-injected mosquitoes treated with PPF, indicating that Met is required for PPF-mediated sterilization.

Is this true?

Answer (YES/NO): YES